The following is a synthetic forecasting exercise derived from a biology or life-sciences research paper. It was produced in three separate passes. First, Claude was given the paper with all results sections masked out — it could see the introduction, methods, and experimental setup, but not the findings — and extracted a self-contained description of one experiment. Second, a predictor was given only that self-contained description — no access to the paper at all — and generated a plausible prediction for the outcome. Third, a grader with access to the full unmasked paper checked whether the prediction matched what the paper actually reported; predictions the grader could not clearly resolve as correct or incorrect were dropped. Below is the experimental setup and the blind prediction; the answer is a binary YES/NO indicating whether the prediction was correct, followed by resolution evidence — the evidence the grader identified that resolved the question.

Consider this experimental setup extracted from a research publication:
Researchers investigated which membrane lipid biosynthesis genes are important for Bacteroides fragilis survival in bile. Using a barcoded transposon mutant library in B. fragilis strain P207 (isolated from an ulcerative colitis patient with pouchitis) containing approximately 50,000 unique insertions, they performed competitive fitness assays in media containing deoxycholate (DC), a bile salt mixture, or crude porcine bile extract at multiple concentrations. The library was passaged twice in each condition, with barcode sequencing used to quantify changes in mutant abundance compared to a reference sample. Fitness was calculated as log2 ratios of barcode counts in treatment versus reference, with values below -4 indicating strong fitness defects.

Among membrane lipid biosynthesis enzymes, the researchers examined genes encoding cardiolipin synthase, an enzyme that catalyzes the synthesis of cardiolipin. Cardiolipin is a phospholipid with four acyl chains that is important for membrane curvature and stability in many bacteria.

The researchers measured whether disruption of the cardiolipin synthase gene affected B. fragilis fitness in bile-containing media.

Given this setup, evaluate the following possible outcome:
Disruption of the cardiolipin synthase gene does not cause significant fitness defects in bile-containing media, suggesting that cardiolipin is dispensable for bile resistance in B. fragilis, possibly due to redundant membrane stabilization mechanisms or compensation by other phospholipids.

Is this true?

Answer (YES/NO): NO